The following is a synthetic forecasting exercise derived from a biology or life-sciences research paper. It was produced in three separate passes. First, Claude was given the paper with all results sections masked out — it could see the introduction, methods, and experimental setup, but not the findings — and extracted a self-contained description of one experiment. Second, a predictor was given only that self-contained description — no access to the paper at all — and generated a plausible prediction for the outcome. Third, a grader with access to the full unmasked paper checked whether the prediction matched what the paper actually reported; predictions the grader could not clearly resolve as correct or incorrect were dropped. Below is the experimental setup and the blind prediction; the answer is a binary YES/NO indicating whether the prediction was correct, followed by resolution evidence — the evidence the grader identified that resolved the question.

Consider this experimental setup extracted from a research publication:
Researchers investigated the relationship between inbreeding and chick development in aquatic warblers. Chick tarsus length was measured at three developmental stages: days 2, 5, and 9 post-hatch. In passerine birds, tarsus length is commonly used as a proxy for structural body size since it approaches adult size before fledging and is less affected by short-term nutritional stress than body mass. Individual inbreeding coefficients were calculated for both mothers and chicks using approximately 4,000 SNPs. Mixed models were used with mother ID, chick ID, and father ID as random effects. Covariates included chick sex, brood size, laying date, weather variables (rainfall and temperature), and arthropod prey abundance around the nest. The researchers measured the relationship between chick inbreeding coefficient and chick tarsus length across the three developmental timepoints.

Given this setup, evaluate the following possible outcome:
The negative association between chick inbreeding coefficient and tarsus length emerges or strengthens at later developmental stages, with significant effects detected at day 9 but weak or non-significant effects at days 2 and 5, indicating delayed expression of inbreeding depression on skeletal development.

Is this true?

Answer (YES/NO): NO